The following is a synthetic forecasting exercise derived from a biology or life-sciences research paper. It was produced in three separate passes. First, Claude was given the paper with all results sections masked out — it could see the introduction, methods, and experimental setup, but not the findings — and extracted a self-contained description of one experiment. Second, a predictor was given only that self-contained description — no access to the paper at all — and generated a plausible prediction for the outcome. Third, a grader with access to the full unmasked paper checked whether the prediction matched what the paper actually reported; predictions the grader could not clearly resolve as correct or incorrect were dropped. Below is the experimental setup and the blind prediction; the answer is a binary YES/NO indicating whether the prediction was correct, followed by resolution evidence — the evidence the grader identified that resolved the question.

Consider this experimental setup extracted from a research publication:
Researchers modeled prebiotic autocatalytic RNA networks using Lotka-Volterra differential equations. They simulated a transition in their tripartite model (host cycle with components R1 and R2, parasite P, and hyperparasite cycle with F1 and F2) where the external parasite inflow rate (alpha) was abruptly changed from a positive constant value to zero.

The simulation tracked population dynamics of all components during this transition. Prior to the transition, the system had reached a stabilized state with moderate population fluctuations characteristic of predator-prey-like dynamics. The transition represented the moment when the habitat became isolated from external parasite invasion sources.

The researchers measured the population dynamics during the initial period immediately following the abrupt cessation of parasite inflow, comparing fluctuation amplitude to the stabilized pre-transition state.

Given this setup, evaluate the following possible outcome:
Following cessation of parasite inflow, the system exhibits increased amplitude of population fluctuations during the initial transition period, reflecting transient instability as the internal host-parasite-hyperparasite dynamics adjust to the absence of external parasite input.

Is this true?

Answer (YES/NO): YES